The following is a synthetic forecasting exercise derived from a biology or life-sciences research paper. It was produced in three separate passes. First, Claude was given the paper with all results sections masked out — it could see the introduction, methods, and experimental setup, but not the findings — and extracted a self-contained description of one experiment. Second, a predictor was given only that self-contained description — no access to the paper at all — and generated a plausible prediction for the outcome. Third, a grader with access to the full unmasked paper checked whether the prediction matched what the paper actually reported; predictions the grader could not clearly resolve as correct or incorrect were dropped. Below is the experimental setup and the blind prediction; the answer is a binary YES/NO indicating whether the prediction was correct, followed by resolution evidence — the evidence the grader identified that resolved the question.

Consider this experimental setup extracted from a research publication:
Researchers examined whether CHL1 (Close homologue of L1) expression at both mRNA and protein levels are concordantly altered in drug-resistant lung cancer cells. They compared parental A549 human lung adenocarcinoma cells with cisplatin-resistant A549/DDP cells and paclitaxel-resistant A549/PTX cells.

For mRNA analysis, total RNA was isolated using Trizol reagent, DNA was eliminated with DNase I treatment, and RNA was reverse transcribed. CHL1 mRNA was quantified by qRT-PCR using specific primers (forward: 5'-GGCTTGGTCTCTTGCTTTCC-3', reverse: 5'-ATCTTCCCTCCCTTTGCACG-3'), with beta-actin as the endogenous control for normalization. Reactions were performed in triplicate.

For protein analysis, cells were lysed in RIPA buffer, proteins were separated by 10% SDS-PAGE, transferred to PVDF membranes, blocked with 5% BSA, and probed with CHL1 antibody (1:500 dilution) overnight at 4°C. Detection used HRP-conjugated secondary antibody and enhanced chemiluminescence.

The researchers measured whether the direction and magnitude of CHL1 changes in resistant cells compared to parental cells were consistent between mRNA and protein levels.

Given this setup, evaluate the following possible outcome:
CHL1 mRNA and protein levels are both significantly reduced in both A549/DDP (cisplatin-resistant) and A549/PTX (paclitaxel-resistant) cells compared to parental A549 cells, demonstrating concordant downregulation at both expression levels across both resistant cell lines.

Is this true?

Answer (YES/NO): YES